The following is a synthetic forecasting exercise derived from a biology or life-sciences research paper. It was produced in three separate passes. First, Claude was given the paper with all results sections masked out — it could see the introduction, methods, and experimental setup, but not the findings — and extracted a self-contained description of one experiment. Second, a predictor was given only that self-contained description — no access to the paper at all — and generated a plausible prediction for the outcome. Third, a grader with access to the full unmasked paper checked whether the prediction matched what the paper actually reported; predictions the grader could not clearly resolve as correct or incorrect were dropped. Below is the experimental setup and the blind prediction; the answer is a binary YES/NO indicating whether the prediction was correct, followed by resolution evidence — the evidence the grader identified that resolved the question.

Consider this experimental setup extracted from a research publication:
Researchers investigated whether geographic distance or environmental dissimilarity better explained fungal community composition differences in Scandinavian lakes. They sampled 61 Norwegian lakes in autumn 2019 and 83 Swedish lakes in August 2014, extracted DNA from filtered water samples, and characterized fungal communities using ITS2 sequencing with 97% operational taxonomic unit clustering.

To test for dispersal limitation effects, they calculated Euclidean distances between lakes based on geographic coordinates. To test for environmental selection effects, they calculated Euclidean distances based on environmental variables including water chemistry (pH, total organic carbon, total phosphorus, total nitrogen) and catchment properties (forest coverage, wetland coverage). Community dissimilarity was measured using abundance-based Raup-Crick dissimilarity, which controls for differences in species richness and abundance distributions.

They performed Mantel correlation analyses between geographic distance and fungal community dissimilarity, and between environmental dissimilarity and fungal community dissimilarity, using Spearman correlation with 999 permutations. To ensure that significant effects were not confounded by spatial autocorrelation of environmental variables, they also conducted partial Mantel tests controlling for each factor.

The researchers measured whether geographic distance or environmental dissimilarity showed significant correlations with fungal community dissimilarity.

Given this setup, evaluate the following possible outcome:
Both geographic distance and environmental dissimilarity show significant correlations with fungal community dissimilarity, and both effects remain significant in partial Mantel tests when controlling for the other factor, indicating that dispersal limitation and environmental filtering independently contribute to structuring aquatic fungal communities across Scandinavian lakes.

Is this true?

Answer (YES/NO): NO